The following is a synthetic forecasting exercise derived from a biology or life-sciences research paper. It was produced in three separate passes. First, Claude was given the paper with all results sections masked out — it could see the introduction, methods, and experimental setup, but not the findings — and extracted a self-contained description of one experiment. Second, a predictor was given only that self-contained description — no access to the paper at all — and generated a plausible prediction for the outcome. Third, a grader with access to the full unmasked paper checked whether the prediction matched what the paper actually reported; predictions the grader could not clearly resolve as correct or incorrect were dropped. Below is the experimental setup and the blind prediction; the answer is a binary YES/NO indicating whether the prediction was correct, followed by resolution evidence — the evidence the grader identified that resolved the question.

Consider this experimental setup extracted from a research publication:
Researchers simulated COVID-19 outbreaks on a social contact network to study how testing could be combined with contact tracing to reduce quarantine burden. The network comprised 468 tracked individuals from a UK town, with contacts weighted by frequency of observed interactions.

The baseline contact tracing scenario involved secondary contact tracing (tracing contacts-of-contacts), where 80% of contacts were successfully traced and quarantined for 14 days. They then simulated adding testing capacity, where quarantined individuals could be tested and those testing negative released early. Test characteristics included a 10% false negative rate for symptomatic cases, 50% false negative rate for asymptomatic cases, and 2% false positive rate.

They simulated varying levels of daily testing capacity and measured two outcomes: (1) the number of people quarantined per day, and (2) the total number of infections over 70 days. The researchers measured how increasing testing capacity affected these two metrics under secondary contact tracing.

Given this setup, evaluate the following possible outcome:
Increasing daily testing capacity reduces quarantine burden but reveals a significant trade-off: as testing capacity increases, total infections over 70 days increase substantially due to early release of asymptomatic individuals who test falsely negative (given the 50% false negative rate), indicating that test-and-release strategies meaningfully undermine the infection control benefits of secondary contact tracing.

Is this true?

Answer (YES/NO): NO